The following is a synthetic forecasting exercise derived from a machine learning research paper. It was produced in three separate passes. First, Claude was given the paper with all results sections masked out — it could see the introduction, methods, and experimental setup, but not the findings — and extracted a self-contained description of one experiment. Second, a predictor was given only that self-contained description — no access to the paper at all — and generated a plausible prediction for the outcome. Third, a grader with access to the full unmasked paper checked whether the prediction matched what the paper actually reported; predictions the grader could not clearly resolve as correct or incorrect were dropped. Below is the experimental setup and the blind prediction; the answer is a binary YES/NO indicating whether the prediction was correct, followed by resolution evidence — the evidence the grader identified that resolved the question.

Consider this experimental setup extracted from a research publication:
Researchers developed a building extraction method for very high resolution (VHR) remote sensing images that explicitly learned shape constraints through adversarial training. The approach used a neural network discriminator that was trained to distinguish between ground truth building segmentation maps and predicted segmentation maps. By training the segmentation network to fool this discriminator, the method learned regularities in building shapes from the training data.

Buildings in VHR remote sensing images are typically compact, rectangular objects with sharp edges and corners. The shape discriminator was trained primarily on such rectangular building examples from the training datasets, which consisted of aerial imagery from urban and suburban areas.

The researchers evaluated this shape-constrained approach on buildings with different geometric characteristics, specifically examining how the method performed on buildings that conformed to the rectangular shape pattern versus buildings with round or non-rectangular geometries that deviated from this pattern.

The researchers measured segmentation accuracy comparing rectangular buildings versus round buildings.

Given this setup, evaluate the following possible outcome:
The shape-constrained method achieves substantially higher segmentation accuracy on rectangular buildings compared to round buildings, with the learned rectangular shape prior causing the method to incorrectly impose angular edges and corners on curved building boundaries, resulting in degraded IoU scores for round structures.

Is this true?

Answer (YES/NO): YES